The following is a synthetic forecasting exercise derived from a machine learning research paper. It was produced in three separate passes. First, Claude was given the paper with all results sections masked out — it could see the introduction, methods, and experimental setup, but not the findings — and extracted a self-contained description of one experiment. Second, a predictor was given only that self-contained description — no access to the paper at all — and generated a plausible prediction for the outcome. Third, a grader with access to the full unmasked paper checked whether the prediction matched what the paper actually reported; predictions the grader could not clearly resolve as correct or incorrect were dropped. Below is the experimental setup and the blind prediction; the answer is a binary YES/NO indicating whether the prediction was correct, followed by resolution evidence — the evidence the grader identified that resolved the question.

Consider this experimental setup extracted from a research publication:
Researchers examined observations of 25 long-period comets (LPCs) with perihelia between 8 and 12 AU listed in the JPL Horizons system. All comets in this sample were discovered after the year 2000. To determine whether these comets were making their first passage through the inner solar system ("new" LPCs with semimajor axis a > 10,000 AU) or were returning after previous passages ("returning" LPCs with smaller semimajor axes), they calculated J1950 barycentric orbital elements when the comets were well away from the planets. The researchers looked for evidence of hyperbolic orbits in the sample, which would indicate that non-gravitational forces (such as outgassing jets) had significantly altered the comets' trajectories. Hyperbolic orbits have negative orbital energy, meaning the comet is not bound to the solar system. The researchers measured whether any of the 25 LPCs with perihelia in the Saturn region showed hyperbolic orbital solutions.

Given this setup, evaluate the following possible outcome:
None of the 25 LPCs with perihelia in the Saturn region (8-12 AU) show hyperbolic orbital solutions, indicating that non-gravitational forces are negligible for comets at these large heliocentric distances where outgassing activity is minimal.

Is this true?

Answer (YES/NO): YES